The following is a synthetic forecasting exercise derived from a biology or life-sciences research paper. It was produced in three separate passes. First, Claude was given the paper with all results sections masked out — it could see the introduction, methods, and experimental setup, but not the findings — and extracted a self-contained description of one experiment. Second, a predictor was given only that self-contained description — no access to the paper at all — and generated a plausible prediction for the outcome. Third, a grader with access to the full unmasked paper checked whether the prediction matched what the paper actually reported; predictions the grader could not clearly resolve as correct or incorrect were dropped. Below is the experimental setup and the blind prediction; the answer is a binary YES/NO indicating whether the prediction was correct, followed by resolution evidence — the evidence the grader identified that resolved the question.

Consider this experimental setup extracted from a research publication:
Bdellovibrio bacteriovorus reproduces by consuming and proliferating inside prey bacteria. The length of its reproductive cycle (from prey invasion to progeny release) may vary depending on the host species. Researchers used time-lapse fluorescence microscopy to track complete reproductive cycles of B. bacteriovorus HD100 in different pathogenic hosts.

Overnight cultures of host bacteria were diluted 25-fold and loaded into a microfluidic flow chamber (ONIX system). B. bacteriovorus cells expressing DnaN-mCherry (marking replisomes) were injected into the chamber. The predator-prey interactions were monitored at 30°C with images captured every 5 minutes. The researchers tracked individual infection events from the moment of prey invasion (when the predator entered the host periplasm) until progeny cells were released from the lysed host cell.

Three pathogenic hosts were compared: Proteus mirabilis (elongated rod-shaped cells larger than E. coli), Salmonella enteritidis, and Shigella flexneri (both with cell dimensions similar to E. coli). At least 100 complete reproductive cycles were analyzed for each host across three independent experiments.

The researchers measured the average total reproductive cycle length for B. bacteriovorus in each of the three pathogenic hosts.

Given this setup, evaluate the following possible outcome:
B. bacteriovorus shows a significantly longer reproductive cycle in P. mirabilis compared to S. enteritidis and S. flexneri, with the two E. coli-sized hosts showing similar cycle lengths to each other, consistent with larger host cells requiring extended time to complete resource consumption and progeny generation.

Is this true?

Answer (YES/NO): NO